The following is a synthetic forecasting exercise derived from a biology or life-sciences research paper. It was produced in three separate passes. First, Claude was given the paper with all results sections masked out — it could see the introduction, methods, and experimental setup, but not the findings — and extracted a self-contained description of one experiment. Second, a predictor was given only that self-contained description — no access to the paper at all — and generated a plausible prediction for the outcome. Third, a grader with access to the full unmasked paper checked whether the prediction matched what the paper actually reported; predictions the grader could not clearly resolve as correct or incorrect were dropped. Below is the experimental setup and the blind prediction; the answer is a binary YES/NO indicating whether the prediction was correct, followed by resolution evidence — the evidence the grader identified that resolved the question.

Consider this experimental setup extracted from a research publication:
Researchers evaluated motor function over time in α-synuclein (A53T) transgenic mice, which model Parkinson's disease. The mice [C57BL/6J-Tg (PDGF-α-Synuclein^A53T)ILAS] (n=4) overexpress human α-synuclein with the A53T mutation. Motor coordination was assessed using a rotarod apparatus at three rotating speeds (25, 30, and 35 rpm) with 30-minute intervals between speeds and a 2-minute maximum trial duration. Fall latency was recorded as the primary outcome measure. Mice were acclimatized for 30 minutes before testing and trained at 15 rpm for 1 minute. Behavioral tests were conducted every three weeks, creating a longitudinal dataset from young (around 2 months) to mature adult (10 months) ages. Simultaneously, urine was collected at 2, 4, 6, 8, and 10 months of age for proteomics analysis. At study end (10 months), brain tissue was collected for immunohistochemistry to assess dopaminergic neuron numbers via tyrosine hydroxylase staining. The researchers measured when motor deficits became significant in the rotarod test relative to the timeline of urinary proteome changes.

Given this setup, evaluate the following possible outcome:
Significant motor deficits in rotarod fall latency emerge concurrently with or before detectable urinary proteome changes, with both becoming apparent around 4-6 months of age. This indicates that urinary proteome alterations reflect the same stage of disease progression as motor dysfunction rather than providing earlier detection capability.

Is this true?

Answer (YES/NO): NO